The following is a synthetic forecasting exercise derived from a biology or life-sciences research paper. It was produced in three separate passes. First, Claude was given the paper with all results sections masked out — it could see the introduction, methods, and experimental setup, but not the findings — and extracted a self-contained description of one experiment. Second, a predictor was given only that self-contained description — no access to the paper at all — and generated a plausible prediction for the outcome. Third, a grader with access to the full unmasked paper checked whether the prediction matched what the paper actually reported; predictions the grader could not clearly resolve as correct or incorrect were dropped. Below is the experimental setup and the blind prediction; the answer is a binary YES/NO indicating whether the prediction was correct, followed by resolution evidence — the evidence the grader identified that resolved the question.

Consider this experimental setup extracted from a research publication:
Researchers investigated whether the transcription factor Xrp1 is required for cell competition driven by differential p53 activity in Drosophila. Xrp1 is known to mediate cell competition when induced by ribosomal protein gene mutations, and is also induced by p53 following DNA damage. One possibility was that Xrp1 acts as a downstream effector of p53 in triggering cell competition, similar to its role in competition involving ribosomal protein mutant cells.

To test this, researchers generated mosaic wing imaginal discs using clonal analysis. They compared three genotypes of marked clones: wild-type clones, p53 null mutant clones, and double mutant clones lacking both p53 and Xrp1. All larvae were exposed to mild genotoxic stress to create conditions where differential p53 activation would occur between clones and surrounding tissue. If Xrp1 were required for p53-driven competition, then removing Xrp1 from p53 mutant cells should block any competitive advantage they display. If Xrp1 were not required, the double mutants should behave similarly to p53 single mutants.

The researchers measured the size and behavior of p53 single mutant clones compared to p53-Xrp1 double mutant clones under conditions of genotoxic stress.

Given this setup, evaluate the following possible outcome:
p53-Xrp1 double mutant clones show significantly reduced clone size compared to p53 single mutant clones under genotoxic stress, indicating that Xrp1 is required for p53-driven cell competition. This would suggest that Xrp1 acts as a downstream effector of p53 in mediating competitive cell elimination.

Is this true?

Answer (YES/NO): NO